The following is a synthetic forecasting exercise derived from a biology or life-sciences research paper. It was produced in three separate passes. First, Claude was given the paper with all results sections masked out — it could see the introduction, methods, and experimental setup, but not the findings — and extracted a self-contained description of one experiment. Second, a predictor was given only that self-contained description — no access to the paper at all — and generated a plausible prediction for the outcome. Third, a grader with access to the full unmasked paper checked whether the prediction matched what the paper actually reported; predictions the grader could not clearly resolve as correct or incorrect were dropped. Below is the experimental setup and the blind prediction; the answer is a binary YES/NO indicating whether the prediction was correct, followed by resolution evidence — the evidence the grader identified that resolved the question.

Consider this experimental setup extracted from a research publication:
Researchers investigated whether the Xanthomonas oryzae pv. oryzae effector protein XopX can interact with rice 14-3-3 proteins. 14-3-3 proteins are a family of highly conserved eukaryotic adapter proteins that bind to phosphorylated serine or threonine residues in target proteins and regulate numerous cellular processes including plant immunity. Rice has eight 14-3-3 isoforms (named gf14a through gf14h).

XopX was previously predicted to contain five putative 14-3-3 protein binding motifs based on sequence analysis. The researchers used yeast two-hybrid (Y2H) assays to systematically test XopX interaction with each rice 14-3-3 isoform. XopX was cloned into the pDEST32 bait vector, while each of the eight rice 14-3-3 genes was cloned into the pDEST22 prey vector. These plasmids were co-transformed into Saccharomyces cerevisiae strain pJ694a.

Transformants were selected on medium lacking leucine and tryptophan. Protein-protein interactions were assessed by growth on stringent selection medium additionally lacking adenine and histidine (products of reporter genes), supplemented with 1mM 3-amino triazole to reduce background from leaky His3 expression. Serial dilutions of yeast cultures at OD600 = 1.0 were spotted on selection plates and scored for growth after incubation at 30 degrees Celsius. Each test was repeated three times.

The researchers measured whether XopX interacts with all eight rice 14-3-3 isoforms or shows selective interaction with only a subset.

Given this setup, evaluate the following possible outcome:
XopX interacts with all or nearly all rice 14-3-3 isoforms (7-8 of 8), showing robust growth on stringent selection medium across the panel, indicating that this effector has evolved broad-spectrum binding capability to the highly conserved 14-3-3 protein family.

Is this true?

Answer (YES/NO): NO